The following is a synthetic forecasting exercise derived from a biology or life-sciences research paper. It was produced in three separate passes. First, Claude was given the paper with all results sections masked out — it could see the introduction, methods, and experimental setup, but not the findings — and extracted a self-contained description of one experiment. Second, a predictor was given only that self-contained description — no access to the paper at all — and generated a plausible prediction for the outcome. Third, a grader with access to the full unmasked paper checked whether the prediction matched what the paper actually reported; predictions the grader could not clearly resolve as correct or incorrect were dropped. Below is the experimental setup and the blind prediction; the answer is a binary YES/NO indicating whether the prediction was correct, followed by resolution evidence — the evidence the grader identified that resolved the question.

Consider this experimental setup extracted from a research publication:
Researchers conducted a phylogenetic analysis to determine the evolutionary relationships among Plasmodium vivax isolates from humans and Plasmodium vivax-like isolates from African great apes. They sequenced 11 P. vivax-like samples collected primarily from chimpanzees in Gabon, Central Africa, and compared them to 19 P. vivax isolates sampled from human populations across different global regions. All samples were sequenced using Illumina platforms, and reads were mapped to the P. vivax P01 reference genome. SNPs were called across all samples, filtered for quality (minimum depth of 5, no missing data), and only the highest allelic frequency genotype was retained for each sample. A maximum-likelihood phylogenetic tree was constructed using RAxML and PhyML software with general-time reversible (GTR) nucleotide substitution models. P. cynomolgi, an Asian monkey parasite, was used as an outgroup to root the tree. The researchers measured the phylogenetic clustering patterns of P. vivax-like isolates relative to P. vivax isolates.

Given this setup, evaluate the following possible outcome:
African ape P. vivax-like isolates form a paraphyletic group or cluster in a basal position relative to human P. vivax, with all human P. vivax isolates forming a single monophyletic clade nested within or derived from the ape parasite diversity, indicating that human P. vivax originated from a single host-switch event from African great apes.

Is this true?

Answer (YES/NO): NO